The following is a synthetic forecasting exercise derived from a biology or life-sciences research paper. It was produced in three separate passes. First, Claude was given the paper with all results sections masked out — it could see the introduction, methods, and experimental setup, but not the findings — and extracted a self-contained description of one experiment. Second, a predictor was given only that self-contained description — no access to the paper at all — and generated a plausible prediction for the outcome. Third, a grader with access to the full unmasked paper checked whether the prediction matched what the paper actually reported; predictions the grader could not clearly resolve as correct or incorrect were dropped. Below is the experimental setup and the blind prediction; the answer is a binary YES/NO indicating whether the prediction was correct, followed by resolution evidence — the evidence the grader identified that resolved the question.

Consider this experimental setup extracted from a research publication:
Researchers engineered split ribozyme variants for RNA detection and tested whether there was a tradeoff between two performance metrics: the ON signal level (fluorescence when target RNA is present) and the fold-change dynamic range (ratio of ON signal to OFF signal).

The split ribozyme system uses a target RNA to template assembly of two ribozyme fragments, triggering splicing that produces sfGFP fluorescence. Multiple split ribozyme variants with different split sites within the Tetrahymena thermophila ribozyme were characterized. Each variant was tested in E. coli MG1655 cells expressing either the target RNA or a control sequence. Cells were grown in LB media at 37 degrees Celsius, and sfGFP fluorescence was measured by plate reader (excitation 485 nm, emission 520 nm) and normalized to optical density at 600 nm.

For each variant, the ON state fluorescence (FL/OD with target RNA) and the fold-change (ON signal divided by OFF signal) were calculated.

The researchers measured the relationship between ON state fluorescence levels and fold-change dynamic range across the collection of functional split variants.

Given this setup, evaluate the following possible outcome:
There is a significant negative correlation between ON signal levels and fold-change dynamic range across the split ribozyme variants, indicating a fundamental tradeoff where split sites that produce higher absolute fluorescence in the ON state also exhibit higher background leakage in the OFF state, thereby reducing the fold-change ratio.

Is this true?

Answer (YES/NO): NO